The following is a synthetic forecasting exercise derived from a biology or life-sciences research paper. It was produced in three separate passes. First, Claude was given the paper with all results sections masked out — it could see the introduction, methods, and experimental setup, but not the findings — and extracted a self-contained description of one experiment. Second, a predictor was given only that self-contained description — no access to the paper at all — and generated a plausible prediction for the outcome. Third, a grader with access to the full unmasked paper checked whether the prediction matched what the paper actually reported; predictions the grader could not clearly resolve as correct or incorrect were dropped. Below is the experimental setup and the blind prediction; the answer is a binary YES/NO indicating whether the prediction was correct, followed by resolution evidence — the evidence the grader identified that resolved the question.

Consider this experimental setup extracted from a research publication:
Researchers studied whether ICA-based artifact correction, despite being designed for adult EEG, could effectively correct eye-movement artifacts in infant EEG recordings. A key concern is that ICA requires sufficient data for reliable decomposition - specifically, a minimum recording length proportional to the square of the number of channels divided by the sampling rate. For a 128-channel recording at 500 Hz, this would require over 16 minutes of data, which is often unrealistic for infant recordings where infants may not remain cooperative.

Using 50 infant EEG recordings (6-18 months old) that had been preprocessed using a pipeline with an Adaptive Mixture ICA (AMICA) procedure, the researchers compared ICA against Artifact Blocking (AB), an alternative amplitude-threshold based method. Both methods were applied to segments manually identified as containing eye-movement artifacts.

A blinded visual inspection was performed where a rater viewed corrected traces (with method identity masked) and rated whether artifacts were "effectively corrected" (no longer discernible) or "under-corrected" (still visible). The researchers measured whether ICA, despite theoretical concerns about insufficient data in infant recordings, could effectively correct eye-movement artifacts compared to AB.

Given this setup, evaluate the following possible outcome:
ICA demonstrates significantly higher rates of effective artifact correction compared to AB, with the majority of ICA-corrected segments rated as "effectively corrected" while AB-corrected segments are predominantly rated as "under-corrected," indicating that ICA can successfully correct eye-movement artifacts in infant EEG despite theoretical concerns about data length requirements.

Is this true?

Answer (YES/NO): YES